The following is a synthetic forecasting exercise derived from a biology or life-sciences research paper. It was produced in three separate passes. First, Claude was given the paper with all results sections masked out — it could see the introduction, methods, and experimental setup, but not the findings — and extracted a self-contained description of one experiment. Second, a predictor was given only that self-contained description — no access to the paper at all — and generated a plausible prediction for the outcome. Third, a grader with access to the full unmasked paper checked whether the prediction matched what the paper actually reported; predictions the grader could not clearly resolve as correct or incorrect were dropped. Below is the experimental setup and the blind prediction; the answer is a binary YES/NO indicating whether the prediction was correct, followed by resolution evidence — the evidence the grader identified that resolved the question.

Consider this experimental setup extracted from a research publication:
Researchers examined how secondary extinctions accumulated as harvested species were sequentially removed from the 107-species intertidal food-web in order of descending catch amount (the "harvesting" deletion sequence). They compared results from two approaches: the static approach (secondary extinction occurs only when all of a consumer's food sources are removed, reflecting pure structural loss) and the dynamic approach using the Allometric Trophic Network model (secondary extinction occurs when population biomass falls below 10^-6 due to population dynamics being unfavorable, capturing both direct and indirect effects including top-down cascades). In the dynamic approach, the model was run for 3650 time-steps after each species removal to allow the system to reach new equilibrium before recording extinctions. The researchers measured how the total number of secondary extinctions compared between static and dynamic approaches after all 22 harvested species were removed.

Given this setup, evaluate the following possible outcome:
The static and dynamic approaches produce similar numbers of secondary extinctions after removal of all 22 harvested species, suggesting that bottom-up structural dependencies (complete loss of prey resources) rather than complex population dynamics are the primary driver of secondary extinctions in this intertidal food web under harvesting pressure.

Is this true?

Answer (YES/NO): NO